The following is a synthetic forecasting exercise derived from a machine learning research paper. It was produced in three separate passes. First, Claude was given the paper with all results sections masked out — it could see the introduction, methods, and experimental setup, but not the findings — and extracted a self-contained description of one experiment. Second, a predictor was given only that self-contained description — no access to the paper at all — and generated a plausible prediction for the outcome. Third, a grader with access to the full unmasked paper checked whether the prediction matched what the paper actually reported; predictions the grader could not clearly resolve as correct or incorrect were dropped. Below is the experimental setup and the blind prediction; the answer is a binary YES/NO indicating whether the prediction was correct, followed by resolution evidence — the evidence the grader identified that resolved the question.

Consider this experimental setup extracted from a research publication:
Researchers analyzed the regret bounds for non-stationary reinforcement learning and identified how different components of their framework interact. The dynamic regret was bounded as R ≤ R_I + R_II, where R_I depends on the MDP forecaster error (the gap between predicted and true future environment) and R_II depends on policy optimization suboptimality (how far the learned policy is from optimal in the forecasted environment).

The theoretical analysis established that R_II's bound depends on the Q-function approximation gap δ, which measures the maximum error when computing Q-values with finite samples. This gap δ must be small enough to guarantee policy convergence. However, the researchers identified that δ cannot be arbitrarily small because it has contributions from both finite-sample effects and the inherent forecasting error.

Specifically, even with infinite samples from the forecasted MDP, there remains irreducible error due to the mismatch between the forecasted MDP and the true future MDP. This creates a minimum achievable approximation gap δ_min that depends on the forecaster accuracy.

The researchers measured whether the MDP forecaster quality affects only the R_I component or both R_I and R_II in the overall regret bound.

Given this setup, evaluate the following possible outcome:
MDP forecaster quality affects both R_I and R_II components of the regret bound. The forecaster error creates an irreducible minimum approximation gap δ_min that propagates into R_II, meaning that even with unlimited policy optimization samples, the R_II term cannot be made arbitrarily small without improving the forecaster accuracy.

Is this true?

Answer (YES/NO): YES